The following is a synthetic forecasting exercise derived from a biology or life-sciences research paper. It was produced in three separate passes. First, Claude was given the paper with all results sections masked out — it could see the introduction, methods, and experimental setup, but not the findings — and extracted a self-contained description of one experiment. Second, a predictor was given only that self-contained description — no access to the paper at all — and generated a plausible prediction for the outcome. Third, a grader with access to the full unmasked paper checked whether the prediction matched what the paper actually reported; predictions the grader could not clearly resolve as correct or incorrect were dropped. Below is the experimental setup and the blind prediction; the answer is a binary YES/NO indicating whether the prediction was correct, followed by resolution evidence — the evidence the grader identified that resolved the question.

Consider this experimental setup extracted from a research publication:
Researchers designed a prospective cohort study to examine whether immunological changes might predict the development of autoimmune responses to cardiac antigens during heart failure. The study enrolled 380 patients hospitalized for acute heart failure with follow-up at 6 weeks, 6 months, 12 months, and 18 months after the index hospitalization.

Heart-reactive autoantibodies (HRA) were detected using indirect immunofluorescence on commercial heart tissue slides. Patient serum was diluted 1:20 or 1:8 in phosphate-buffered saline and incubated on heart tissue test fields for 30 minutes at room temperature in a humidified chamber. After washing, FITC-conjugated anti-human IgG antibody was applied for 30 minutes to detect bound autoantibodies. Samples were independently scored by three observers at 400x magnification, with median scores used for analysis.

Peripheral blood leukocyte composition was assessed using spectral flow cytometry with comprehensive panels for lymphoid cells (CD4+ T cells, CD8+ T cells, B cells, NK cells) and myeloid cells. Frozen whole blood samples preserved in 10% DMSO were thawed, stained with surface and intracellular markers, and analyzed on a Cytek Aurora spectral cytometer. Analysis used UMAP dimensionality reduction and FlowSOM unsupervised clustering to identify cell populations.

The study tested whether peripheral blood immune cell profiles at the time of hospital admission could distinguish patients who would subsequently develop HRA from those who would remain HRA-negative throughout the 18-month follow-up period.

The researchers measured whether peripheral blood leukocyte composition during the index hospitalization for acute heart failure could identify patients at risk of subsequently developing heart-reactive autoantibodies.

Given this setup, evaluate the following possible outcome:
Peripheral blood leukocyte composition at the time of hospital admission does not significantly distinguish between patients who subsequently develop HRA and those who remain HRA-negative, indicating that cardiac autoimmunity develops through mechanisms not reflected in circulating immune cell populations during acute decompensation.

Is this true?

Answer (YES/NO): NO